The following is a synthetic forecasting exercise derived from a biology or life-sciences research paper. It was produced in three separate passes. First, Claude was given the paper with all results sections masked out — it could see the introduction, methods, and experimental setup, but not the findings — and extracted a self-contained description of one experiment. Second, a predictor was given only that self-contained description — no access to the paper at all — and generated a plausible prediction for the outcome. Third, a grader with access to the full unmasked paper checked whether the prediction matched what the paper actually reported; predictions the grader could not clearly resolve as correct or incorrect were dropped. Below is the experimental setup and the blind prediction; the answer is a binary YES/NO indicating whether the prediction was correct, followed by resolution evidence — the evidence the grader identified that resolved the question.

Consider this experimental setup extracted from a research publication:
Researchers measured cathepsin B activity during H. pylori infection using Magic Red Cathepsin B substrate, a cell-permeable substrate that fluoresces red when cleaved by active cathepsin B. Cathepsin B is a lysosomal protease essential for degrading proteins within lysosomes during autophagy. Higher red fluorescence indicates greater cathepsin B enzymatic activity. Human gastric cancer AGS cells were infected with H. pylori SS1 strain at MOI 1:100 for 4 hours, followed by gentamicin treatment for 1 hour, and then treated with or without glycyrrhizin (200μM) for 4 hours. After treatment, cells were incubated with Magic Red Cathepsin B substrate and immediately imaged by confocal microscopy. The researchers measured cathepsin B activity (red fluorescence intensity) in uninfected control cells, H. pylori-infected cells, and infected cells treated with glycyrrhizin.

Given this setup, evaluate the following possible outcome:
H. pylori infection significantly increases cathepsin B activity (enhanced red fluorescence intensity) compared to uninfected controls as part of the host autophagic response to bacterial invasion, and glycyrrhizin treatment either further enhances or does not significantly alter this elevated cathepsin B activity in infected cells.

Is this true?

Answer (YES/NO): NO